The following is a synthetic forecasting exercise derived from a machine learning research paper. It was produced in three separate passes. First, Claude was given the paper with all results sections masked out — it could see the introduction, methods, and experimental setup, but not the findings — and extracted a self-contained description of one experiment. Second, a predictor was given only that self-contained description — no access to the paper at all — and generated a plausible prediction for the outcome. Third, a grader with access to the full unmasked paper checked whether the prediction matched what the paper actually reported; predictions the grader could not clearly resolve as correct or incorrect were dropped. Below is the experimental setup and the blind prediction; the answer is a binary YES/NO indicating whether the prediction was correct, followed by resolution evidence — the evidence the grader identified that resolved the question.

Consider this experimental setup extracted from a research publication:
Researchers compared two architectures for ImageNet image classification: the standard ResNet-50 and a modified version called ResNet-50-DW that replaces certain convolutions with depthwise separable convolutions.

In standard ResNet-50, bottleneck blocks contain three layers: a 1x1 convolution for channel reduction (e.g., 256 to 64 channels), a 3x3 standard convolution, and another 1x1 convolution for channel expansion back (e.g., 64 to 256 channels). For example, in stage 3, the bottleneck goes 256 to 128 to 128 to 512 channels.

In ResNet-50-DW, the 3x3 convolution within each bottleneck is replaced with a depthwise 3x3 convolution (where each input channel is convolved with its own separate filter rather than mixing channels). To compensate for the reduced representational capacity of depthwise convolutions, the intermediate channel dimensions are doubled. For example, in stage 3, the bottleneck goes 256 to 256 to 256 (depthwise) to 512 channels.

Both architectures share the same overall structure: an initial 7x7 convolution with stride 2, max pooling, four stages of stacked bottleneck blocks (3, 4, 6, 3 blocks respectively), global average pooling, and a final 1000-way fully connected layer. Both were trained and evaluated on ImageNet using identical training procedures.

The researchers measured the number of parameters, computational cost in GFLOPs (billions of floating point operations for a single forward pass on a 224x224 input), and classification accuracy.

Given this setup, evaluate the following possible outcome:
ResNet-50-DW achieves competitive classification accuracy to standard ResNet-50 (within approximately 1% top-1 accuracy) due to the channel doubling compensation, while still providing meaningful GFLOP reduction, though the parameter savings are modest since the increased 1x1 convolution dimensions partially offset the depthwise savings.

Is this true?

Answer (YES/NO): NO